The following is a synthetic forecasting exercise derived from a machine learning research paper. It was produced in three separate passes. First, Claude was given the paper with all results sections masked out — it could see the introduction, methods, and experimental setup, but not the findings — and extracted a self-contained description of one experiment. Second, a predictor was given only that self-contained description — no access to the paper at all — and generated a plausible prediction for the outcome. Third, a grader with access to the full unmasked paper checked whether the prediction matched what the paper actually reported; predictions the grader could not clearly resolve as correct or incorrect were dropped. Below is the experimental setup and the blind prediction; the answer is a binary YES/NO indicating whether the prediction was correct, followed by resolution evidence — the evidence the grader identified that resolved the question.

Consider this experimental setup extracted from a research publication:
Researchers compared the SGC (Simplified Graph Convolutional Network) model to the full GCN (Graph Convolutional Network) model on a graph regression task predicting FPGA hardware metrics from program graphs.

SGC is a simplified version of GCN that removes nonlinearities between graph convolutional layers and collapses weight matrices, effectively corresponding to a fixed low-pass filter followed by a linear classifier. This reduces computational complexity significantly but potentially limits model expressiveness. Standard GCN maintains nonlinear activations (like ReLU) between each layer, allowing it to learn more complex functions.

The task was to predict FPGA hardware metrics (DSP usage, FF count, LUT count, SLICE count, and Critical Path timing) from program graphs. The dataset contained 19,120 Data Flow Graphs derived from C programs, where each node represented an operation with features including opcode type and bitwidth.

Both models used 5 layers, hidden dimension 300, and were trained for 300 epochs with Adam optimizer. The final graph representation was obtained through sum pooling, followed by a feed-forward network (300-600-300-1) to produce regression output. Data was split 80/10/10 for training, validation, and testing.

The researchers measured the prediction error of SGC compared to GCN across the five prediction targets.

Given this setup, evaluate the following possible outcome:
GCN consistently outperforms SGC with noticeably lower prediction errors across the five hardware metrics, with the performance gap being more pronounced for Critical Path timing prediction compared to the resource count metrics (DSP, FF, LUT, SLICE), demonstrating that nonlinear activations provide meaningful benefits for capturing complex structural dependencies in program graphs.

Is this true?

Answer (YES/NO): NO